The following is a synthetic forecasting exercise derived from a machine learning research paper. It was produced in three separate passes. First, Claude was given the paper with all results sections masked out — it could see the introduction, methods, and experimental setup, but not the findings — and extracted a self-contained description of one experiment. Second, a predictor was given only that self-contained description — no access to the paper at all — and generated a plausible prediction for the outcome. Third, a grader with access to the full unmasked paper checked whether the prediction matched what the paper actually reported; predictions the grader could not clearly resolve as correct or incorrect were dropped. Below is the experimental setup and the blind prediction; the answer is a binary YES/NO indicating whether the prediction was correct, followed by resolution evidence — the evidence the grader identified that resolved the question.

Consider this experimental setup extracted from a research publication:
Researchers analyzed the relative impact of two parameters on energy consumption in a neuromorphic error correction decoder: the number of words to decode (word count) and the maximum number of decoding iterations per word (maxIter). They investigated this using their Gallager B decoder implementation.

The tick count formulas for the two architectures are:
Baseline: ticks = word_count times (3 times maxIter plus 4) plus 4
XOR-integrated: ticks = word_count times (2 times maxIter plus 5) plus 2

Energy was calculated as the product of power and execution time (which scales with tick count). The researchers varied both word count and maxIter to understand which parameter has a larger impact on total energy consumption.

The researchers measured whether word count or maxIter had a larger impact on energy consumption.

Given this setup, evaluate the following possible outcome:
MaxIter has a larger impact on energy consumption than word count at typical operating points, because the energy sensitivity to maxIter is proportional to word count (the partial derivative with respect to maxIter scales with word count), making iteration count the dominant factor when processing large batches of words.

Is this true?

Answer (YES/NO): YES